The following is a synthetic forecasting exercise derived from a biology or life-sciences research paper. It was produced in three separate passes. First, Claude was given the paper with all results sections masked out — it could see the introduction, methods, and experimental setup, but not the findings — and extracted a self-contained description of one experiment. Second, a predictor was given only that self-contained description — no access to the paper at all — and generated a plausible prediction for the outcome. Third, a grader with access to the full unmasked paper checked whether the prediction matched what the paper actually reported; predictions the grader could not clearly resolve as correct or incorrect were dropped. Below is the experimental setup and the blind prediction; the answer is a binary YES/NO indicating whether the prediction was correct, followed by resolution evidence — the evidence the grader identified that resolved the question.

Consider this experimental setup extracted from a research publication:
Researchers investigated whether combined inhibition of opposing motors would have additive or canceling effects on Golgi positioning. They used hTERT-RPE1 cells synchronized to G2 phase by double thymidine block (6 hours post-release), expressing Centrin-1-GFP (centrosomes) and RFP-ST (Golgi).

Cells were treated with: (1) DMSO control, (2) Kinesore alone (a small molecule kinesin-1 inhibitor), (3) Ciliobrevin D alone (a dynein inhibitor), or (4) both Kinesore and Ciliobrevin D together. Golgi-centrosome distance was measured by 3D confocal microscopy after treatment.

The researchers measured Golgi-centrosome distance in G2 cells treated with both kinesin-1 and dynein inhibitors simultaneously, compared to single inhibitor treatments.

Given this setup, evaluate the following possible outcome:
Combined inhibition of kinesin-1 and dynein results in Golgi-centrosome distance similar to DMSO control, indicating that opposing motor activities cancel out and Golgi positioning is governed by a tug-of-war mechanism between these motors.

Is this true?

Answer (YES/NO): YES